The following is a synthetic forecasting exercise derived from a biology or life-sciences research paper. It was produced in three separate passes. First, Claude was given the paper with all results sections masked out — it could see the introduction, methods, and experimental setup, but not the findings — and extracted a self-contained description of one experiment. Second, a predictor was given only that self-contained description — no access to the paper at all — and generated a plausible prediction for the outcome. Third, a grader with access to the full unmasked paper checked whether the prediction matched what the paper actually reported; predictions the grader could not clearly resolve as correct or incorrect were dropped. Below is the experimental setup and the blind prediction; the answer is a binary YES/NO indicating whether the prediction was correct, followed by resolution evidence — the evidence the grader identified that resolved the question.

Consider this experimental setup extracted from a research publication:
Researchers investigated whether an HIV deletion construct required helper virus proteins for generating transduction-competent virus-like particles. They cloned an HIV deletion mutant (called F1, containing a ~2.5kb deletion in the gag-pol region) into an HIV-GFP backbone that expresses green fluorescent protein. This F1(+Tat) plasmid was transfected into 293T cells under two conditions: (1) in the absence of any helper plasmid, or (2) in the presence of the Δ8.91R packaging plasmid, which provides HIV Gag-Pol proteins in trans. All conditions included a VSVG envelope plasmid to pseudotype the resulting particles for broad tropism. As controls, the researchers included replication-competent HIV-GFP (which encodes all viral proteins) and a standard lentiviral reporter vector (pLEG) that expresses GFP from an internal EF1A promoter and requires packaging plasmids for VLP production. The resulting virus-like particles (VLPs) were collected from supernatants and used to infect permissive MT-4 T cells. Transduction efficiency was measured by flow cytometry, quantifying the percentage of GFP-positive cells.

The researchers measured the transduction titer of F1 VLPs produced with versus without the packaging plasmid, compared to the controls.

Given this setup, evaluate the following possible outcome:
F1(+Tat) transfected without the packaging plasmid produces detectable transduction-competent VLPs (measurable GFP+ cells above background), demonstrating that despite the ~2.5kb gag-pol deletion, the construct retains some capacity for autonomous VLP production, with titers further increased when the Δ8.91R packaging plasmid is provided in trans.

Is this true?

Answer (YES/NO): NO